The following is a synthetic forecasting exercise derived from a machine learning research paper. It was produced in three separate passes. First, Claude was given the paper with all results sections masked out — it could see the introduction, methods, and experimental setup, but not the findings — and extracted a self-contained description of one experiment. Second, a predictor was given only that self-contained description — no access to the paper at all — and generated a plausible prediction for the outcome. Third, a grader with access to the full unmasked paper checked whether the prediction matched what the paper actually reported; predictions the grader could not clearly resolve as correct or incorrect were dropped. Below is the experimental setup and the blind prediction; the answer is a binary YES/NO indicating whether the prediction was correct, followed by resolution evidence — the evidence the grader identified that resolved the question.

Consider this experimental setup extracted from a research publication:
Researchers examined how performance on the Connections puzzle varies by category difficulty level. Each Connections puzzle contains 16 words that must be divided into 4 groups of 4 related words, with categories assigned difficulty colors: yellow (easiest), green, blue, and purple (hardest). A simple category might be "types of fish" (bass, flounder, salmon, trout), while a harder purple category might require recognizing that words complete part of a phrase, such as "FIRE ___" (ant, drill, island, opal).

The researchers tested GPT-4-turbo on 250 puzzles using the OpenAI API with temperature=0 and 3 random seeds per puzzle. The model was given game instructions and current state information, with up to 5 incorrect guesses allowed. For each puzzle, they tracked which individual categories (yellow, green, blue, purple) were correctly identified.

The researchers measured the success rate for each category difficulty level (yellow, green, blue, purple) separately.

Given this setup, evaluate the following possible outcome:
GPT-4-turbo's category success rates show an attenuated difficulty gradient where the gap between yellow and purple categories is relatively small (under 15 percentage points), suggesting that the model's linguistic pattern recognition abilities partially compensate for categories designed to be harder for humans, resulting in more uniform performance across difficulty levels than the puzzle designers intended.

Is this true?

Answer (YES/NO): NO